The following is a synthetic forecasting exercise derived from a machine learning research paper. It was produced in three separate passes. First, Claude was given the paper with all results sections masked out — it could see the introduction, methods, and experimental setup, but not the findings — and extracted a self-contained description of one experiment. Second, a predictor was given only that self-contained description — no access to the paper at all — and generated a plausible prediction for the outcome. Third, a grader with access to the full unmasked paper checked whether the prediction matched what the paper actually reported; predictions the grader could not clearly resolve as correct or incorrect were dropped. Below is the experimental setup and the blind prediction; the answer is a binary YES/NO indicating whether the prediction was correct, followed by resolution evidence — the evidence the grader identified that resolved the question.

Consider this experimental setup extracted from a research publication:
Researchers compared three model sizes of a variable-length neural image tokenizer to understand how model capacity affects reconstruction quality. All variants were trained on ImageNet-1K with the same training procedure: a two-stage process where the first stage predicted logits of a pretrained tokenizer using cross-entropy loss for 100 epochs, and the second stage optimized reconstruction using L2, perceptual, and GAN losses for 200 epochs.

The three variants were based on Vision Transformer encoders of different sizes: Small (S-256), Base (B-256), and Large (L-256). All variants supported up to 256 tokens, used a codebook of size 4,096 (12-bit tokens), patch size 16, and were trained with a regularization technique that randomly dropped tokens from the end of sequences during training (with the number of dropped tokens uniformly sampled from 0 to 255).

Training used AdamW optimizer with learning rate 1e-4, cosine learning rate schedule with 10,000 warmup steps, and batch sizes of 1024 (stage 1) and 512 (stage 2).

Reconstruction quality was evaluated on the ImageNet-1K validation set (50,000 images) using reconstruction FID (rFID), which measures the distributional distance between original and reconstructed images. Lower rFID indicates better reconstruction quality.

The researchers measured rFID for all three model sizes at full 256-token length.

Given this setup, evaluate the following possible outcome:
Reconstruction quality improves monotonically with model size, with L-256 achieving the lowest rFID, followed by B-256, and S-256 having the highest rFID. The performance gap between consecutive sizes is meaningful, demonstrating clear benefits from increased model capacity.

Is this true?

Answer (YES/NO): NO